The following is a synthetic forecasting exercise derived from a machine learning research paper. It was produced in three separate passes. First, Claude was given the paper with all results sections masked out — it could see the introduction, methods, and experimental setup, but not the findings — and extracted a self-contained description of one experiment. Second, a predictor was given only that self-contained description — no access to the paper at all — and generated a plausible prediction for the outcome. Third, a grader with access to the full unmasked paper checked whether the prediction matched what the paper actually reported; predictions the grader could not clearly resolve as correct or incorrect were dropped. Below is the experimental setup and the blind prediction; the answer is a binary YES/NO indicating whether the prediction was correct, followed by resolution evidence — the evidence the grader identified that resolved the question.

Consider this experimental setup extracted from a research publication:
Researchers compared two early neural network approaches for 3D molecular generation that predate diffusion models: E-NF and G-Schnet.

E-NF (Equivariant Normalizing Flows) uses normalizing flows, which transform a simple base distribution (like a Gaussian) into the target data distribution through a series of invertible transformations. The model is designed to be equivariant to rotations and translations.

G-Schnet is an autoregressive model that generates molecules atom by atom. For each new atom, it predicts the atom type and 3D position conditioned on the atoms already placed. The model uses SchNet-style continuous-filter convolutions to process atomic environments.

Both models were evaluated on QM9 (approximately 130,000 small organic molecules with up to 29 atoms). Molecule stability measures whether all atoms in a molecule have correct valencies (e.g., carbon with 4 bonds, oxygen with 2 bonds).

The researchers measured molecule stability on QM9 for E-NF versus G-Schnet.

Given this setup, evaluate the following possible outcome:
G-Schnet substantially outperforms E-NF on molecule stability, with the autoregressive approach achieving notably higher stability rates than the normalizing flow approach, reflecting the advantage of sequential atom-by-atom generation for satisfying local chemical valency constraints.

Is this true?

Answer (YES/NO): YES